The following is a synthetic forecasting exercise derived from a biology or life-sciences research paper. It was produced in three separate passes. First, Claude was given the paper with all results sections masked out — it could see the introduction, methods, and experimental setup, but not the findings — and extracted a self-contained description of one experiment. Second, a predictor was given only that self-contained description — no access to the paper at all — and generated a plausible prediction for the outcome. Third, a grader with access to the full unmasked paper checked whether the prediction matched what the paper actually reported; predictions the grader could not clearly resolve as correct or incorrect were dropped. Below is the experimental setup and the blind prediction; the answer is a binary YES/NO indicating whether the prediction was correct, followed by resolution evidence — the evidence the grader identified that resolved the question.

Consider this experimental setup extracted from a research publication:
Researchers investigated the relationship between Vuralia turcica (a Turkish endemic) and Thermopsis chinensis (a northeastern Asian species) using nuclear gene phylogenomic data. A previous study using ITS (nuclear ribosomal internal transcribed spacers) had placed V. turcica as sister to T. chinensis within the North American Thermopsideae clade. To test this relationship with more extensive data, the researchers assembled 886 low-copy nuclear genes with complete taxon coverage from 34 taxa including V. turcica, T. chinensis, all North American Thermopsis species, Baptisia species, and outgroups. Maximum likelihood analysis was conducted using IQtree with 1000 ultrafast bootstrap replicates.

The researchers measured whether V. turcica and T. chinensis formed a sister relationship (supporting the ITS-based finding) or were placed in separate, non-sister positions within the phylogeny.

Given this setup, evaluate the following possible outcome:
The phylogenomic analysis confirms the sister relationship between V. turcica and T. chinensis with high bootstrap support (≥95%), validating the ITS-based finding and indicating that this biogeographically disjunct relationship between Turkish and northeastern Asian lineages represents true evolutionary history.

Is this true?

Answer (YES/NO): NO